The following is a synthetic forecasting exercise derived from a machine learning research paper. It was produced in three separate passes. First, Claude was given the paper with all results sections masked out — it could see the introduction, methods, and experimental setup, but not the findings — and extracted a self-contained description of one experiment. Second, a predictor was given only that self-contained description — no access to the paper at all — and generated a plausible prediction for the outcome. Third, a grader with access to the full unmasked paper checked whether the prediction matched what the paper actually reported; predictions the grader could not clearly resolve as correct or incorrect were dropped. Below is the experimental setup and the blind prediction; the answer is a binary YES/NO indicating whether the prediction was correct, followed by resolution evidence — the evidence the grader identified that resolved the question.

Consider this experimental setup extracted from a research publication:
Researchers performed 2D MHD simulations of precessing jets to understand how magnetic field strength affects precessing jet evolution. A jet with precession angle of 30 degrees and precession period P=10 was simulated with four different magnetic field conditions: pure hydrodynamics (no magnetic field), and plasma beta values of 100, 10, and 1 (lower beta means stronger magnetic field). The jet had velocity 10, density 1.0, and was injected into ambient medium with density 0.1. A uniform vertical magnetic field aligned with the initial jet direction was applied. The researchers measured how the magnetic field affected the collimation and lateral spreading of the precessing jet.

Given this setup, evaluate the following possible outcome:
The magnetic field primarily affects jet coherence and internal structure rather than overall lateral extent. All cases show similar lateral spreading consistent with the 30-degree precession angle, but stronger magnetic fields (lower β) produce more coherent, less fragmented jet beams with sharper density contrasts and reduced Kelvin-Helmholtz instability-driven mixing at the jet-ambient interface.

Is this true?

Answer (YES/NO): NO